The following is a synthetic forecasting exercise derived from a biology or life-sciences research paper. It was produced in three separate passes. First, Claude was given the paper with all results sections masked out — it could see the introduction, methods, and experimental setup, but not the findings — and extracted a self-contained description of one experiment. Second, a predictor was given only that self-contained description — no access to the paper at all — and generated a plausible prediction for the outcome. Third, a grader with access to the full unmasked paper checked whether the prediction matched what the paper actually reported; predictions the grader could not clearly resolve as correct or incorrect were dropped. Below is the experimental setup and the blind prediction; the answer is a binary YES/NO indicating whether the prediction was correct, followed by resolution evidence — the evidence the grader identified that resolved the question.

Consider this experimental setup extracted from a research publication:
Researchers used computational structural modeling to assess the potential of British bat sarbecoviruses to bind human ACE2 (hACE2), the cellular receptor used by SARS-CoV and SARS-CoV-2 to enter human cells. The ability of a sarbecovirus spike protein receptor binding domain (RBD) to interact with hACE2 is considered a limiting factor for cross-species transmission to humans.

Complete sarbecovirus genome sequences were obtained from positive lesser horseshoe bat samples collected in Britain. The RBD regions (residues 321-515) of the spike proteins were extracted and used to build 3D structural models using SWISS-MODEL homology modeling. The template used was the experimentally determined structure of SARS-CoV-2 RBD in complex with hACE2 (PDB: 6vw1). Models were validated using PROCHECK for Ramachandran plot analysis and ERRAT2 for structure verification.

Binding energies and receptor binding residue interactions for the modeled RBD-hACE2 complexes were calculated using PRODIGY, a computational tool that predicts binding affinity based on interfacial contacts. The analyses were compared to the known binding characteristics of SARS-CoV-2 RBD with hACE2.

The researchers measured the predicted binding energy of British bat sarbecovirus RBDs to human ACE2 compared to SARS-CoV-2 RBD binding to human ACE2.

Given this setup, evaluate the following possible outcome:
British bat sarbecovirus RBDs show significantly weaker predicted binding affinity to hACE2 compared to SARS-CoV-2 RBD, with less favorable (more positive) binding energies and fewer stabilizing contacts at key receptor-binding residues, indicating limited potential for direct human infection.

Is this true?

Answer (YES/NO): NO